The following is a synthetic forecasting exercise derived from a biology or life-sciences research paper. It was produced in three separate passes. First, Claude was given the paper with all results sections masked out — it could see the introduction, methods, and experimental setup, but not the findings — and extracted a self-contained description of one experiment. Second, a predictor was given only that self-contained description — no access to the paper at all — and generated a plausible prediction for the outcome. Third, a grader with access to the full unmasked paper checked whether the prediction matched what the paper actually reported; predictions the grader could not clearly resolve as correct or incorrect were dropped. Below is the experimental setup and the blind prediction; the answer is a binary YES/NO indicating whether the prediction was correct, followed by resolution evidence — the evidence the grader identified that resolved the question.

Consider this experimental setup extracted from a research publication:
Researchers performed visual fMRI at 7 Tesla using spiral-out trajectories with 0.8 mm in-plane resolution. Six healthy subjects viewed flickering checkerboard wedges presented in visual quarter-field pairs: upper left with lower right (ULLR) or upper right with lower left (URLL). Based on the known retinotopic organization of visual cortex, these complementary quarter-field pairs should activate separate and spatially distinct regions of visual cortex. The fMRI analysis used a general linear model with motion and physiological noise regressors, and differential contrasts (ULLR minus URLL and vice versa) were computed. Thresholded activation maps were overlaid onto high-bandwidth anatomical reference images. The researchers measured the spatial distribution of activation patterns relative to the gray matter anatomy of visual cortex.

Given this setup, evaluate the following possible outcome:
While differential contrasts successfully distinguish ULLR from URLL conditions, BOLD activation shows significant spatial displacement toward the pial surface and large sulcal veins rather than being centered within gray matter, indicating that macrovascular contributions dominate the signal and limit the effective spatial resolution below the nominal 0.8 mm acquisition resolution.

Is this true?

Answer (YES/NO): NO